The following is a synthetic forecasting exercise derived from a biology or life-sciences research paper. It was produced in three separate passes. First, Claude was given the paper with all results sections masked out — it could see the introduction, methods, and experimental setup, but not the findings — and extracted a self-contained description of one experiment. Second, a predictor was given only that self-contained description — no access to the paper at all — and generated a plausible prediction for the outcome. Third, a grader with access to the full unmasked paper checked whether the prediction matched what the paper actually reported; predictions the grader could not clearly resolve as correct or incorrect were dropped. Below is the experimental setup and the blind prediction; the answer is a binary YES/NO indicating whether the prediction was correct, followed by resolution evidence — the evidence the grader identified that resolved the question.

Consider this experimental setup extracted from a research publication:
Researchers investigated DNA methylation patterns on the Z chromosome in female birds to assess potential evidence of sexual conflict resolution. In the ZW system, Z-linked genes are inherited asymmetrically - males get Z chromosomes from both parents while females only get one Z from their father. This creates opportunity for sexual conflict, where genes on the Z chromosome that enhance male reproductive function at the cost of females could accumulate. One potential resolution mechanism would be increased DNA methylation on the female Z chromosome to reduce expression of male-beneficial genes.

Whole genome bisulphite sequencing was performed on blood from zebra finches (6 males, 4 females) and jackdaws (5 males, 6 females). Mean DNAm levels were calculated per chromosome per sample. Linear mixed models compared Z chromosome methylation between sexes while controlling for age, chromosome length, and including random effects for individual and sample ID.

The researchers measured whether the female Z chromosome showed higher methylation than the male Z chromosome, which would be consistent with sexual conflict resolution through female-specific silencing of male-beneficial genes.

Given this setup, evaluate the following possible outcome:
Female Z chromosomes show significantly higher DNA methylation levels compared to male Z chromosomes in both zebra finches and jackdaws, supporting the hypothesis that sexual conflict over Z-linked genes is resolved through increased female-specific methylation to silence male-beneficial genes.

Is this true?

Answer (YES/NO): NO